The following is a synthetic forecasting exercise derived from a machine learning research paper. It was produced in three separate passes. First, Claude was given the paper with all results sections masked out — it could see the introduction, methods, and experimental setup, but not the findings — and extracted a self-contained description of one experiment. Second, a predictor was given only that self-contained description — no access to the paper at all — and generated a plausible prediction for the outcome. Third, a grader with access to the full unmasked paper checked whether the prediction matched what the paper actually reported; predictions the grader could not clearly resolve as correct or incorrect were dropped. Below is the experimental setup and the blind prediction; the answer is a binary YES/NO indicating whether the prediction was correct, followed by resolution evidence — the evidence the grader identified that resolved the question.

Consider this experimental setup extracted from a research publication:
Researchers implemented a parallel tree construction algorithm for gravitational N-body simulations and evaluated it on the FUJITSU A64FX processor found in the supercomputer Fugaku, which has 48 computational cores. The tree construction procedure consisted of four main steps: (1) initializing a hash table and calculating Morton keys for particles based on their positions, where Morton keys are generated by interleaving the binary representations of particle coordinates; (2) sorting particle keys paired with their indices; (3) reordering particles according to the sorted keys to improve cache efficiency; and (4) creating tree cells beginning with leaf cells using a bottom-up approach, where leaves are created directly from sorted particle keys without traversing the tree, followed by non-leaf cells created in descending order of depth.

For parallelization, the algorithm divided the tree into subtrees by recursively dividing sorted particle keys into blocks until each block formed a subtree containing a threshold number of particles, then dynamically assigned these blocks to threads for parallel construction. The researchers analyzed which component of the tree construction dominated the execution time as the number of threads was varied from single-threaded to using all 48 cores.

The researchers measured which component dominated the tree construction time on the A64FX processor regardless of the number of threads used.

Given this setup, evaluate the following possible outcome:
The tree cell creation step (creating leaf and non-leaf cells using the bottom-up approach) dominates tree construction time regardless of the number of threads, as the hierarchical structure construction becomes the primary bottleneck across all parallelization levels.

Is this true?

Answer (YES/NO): NO